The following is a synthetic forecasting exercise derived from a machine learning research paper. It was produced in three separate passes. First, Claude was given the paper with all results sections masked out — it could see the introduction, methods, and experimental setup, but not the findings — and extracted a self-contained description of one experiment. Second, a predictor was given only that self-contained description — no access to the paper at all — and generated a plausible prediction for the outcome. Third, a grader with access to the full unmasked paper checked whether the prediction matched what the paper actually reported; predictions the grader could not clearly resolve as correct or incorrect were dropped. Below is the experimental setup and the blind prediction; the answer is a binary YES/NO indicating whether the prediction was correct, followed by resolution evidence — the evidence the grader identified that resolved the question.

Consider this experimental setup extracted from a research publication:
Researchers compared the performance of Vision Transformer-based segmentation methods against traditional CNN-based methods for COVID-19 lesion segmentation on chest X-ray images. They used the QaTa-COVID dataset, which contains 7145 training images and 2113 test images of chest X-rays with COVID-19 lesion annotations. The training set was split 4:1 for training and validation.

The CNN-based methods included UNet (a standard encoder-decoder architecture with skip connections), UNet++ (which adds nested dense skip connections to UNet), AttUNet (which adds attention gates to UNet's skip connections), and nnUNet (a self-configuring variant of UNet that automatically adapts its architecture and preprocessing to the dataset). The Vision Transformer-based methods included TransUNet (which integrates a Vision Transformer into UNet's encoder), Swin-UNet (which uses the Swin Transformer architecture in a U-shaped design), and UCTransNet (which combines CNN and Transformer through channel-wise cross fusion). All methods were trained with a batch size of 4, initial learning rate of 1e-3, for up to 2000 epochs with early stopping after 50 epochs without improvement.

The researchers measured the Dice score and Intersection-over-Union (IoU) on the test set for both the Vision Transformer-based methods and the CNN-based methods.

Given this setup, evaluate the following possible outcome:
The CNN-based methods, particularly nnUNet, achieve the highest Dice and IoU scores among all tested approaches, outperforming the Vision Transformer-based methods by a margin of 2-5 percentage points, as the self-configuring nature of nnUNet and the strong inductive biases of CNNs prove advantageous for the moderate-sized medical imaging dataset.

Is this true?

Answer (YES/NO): NO